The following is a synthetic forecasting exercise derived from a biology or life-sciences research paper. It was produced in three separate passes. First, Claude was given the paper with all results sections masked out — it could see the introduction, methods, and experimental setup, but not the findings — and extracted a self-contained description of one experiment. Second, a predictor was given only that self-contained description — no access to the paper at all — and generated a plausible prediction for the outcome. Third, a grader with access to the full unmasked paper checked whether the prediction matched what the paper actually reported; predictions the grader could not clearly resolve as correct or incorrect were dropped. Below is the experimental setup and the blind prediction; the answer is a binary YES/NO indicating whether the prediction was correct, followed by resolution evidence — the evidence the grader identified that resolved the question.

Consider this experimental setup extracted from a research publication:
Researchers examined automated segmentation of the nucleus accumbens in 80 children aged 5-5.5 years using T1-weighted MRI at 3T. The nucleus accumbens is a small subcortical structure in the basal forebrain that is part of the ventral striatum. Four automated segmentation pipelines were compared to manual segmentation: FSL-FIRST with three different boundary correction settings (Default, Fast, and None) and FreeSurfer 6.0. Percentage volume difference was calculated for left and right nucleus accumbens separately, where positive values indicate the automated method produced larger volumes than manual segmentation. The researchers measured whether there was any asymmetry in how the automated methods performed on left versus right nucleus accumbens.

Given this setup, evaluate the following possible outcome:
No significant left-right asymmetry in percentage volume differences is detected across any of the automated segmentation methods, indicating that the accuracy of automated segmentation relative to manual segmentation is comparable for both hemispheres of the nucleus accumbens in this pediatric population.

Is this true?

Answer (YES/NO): NO